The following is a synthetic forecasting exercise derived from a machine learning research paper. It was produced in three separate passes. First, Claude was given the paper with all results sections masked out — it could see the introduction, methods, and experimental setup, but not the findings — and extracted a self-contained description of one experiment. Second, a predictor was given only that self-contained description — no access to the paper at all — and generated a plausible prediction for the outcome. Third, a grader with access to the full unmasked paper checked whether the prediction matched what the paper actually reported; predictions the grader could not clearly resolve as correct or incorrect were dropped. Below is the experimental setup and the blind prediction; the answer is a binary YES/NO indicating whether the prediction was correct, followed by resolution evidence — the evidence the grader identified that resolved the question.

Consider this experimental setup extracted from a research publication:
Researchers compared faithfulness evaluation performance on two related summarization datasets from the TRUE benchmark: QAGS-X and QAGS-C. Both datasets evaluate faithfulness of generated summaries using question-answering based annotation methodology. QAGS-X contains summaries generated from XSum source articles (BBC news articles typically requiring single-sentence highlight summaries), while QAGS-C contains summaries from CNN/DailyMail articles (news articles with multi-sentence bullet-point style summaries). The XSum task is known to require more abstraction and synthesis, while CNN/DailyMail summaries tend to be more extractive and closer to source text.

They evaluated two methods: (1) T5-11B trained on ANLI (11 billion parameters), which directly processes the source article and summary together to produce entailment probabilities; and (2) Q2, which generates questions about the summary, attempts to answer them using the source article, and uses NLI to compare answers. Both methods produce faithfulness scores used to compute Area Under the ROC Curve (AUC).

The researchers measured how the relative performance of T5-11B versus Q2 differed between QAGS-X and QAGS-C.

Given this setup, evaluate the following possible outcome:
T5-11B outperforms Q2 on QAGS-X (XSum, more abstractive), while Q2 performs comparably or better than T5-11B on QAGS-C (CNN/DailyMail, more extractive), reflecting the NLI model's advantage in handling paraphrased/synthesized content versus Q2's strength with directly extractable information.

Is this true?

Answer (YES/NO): YES